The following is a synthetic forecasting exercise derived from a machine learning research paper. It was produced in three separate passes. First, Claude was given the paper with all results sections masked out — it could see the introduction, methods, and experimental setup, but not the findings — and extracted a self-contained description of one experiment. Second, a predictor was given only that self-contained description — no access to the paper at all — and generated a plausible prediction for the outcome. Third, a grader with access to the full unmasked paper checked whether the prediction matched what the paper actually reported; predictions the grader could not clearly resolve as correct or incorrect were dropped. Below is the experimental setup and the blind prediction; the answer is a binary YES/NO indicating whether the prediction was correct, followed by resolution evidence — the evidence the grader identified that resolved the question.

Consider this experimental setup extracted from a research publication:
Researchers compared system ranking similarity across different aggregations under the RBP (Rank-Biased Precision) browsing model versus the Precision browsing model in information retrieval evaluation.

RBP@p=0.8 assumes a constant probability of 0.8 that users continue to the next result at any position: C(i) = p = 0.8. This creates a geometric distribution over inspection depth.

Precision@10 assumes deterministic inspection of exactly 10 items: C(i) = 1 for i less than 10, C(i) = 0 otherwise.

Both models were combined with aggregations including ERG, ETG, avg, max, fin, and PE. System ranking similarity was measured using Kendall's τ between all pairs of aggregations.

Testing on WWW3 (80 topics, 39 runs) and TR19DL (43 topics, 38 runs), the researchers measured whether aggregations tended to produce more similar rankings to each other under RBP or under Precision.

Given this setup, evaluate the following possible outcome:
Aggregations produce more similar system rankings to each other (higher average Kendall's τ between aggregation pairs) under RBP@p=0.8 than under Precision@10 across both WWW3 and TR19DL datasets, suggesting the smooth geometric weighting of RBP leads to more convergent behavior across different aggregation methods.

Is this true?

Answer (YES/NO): YES